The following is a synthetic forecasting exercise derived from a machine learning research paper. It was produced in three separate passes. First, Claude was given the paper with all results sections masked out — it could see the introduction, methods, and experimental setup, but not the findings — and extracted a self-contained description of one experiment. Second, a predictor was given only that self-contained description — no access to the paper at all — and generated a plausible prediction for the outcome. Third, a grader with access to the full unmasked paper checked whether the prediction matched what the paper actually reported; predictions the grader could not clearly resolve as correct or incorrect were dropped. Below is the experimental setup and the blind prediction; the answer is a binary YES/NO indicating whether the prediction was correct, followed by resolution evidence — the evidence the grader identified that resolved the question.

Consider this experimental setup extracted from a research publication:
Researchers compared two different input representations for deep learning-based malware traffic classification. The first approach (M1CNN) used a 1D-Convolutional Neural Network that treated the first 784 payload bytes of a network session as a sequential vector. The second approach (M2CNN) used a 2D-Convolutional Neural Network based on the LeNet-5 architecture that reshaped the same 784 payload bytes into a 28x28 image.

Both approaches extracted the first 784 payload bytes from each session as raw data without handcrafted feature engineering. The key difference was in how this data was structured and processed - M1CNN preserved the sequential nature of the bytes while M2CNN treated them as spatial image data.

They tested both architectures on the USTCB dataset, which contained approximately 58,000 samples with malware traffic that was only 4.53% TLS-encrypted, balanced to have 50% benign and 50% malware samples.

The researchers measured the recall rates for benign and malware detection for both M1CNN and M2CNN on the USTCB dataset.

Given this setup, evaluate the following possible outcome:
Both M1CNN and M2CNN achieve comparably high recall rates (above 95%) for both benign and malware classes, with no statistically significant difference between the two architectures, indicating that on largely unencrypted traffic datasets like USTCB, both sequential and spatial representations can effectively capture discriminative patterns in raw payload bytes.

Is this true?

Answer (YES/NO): NO